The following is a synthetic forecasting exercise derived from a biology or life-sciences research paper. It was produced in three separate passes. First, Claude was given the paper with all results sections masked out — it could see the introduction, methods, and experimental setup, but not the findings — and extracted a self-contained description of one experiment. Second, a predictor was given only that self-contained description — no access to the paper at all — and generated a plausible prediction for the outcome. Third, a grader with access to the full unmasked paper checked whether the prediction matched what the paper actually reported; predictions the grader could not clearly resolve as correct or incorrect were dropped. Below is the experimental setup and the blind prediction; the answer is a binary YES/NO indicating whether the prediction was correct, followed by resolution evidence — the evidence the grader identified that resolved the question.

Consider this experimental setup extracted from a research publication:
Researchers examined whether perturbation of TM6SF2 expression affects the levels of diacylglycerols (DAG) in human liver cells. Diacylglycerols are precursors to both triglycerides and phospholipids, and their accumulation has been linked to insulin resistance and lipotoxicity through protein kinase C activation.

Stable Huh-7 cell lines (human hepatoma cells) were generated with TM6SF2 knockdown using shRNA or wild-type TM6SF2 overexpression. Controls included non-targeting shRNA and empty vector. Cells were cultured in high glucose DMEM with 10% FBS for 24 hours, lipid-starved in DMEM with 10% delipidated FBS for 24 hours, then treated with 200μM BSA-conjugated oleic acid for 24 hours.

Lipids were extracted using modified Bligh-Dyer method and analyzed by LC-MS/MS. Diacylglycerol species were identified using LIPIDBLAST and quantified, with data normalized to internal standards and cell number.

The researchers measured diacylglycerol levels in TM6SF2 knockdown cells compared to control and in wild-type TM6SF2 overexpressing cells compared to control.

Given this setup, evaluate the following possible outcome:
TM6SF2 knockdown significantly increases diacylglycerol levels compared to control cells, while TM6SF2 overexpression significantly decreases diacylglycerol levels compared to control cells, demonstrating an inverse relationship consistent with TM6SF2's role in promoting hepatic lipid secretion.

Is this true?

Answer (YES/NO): YES